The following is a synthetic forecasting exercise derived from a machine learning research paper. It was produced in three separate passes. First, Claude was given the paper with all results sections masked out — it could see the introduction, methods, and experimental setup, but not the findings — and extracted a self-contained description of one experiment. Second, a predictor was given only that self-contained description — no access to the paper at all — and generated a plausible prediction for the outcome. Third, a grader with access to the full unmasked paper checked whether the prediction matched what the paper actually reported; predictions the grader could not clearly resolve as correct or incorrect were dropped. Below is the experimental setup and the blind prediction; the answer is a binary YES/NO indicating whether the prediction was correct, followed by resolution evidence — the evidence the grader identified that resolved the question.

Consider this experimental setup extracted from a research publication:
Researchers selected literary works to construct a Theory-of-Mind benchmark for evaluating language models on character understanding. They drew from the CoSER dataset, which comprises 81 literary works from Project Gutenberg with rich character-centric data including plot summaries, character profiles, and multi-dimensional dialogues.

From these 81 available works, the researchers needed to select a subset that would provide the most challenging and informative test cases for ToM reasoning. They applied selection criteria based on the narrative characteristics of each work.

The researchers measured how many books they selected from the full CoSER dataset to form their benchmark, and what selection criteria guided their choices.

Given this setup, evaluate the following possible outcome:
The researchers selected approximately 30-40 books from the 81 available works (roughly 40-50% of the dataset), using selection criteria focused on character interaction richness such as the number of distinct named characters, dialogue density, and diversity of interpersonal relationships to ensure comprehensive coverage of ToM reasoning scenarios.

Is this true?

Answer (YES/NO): NO